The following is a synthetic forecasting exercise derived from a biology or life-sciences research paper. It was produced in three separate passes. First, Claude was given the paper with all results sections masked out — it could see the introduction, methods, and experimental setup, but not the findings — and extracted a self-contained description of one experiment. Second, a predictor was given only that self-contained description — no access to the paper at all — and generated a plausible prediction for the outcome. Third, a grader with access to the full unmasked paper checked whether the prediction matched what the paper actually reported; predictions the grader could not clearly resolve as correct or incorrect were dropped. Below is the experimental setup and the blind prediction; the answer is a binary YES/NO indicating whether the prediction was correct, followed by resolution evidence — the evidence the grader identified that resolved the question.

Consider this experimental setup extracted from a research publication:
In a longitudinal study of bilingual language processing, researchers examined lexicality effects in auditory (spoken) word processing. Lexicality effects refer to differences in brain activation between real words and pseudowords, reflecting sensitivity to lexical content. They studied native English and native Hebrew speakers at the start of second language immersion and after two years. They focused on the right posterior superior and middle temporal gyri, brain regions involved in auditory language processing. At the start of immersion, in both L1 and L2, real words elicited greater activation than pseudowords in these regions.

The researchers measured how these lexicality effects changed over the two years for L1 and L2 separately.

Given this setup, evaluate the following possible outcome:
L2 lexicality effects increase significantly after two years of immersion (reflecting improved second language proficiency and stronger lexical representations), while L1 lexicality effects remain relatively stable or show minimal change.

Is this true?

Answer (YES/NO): NO